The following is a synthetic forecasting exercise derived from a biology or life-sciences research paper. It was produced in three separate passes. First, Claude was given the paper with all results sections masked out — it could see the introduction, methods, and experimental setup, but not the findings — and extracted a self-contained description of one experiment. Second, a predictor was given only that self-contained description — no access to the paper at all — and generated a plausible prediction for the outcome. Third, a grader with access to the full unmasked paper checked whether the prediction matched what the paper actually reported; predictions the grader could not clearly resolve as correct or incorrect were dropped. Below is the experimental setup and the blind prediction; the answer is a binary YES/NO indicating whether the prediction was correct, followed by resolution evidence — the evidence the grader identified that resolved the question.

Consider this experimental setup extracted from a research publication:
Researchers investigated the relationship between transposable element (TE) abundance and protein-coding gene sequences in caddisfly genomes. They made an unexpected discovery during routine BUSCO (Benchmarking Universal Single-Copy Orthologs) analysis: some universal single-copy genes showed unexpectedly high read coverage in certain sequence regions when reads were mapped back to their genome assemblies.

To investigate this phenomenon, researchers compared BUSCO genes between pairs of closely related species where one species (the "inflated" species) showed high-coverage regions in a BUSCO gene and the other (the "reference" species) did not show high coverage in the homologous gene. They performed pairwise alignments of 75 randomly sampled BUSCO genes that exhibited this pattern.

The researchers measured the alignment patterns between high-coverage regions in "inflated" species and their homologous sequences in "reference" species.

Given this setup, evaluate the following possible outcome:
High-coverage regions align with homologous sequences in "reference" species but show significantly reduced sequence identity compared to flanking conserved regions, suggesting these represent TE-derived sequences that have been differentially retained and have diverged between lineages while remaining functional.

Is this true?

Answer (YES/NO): NO